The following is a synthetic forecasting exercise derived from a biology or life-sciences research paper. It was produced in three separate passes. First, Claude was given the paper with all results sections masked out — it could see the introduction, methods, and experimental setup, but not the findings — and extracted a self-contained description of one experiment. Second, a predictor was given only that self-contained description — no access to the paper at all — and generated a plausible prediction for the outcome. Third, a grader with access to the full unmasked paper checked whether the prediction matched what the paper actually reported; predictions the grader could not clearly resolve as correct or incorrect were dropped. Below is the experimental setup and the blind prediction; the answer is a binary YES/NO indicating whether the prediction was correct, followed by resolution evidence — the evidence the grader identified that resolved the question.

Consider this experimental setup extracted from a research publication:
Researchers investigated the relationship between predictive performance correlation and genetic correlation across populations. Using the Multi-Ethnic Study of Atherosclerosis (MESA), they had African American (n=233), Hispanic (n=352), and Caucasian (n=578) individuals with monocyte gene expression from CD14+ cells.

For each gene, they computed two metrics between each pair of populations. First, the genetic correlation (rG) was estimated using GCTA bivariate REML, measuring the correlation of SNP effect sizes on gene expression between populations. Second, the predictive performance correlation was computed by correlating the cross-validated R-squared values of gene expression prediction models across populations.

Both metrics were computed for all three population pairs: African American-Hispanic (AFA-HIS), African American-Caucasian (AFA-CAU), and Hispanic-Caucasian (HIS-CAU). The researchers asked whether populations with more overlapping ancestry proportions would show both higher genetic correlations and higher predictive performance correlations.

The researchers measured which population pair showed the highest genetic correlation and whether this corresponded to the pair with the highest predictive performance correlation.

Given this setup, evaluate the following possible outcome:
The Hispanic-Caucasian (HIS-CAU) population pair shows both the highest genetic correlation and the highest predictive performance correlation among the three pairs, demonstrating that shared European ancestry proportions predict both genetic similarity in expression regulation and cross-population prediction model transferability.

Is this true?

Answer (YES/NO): YES